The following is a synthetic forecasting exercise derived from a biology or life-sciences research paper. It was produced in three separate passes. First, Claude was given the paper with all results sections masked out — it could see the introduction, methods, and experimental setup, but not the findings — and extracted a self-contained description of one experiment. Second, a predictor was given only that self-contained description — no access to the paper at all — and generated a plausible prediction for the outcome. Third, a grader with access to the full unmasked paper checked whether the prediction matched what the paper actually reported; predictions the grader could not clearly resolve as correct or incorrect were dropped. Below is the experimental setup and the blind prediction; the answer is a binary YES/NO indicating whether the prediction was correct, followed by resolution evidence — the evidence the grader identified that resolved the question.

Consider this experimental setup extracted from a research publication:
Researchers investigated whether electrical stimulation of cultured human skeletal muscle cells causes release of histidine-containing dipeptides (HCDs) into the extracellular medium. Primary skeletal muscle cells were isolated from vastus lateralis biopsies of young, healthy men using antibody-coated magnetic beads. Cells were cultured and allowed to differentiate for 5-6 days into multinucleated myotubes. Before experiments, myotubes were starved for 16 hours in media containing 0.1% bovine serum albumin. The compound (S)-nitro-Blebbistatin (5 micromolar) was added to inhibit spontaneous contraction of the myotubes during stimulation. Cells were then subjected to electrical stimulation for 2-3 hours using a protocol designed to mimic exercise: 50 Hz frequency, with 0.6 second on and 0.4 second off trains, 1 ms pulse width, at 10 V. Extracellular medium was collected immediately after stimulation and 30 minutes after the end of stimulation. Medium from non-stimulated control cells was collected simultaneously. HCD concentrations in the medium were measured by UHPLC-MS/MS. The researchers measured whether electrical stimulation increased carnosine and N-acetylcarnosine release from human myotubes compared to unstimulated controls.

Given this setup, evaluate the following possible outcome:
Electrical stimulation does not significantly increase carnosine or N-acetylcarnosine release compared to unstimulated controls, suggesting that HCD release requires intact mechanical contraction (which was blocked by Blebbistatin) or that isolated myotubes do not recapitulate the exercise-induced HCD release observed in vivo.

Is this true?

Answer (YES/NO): YES